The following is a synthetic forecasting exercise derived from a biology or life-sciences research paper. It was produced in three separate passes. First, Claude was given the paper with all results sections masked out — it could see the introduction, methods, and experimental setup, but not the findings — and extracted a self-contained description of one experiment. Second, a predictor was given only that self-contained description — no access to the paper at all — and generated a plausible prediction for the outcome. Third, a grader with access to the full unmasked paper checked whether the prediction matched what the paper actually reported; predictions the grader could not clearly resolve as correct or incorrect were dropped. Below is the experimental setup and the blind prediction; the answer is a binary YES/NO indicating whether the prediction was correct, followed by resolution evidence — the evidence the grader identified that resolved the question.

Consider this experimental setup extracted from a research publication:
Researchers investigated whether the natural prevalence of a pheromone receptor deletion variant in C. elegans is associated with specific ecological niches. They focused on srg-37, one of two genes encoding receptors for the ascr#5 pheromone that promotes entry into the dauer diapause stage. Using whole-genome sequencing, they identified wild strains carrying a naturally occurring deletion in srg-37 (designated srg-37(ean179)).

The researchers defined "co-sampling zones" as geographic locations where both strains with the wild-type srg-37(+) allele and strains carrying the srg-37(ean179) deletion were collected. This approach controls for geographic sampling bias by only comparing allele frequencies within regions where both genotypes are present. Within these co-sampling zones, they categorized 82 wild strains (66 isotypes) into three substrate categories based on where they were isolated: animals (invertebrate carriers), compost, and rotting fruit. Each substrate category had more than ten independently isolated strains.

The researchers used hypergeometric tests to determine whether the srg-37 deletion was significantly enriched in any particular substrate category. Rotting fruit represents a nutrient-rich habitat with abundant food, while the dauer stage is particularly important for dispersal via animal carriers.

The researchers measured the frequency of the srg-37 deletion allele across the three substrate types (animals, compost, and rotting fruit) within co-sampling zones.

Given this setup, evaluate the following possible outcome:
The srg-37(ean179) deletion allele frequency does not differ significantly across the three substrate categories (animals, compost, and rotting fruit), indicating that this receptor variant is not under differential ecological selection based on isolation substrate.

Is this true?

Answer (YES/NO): NO